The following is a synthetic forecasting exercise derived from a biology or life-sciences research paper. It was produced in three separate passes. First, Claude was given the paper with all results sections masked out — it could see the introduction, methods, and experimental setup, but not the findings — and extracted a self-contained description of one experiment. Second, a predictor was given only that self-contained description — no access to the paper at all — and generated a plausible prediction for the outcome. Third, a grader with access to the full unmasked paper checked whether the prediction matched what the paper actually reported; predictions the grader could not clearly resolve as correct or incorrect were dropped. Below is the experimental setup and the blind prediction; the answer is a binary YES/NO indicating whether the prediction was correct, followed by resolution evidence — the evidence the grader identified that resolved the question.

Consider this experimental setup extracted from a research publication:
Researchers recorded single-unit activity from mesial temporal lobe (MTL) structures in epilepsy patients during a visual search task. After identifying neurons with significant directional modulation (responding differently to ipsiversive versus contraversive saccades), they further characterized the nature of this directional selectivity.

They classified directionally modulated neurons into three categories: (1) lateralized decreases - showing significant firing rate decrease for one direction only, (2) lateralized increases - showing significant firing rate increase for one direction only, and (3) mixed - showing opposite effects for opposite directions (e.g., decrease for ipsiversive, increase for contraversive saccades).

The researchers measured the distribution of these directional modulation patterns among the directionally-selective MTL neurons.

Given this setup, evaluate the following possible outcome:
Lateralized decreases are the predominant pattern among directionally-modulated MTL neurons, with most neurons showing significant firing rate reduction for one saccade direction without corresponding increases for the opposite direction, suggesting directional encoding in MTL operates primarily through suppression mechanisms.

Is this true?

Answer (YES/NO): YES